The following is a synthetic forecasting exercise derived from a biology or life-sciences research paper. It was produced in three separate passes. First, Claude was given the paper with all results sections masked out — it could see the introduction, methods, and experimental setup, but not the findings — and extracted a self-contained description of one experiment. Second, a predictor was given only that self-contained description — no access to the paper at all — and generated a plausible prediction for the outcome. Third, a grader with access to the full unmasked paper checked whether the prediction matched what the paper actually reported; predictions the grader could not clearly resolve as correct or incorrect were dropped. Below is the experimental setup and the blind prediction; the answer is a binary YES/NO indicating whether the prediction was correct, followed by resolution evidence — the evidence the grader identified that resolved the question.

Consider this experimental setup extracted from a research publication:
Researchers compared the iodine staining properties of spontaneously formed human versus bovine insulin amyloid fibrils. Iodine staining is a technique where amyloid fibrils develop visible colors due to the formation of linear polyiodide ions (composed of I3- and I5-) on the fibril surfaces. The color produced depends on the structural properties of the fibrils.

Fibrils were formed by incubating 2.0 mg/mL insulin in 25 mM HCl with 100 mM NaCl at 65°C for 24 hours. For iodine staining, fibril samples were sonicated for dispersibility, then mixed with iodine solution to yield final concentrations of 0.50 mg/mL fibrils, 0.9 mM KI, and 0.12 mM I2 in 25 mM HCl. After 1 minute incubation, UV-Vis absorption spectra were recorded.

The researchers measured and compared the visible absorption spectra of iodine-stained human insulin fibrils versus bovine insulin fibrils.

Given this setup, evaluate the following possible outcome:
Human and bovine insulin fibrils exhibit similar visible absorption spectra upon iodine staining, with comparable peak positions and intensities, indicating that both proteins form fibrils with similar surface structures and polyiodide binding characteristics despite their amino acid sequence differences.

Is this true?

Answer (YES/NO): NO